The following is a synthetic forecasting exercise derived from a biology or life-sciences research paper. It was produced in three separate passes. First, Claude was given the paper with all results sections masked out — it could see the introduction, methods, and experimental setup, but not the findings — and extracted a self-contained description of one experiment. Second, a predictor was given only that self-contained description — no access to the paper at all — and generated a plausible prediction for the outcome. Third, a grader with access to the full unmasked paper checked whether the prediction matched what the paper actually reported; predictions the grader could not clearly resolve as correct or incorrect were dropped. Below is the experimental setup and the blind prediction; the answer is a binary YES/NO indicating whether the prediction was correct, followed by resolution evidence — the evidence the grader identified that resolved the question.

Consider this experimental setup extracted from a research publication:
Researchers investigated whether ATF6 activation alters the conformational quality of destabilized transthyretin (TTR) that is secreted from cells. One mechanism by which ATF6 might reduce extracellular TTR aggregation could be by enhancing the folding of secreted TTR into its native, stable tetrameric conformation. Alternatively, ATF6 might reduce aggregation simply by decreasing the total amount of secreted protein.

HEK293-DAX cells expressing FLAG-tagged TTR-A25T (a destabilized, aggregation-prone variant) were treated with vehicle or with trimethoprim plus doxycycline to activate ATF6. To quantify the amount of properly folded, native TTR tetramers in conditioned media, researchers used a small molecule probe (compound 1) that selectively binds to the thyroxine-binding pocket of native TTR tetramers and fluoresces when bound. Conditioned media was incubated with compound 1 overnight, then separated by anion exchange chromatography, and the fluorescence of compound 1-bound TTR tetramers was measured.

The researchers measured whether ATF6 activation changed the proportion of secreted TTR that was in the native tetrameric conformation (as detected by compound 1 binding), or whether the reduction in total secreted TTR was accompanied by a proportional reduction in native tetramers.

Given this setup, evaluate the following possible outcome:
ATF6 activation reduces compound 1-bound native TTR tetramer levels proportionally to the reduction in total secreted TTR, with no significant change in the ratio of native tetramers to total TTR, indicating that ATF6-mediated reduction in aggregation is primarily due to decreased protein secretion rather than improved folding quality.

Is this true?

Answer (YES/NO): YES